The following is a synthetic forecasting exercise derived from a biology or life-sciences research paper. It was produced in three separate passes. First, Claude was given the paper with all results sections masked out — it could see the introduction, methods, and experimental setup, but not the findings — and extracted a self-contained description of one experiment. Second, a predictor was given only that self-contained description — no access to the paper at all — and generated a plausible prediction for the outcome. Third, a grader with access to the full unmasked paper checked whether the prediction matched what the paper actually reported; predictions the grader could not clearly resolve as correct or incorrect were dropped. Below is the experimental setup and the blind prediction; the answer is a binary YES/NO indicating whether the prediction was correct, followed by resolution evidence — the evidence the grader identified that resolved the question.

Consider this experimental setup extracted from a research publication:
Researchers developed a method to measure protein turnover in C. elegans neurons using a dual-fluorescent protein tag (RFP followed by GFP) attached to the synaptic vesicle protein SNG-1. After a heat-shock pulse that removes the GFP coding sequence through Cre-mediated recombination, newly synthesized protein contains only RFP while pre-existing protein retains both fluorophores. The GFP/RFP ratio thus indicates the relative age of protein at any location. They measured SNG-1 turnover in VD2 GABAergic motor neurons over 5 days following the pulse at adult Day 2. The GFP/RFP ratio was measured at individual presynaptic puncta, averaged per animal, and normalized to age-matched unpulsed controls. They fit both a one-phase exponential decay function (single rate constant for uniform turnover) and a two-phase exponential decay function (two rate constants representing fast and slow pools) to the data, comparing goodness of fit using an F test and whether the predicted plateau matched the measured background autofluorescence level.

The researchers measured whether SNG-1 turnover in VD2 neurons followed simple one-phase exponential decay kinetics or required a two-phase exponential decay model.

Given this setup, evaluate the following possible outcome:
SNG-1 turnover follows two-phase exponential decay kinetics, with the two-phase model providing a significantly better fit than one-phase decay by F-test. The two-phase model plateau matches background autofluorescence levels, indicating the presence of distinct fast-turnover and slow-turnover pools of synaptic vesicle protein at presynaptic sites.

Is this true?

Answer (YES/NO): NO